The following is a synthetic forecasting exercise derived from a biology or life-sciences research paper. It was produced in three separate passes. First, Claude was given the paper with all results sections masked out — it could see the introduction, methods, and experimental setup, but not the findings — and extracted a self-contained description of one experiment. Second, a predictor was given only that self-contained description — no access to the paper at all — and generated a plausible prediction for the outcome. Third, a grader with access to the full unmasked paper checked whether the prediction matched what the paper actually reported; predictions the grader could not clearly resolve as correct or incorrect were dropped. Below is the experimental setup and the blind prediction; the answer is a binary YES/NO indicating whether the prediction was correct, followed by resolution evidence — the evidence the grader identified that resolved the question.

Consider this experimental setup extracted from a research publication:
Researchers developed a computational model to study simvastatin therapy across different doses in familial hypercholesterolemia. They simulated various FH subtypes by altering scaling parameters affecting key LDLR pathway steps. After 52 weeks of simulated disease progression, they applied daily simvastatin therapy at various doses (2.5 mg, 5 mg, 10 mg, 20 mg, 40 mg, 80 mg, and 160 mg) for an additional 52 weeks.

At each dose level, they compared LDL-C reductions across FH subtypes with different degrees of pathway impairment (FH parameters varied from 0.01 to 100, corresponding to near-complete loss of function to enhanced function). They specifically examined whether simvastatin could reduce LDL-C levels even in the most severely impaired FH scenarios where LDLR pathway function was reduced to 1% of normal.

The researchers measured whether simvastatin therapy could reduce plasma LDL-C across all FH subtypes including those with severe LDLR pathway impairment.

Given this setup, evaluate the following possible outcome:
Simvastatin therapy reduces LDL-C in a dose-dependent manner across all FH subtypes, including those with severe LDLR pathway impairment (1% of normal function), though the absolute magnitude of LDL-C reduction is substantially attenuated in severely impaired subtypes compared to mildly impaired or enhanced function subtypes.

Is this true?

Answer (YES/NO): NO